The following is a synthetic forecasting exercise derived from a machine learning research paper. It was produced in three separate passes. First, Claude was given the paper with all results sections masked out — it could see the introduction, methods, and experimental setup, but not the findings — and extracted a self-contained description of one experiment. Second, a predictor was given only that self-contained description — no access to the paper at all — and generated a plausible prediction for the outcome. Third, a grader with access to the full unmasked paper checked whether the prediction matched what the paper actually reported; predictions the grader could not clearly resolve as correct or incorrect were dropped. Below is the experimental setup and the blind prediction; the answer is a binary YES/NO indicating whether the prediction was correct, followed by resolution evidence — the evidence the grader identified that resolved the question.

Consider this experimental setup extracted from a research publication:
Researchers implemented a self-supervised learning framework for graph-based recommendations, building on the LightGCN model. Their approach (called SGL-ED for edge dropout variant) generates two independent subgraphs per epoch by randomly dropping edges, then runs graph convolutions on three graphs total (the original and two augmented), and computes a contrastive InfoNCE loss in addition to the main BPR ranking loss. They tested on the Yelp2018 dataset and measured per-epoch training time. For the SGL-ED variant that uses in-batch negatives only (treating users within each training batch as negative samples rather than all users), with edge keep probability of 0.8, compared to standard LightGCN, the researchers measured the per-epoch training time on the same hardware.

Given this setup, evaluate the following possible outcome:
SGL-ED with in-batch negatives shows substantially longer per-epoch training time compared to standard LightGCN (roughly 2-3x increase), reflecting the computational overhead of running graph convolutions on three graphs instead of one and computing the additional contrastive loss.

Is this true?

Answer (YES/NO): NO